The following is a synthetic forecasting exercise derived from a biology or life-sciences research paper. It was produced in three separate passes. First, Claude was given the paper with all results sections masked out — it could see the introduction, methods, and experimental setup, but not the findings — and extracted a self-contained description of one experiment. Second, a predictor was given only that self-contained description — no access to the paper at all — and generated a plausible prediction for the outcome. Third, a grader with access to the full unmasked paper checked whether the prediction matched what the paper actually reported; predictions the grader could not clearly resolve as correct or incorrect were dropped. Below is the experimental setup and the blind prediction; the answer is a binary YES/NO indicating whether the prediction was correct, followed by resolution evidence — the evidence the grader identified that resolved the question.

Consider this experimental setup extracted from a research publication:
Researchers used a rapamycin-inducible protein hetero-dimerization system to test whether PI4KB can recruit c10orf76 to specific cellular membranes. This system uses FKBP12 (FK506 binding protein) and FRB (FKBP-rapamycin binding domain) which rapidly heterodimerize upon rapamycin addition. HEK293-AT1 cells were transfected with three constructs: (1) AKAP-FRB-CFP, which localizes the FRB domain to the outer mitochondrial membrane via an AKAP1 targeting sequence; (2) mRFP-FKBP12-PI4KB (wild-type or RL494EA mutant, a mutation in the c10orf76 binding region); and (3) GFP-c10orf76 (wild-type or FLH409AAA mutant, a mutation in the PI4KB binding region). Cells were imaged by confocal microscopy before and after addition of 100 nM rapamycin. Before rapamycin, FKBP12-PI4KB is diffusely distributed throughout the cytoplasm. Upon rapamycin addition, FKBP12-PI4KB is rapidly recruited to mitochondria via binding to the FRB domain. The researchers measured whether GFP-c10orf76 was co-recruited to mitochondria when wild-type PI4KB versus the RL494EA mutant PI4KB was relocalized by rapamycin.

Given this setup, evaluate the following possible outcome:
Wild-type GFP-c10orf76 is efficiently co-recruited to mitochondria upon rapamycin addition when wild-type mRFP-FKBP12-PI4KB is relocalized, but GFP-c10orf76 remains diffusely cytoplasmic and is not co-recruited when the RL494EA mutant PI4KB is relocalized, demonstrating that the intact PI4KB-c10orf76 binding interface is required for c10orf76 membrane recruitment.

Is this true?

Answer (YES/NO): YES